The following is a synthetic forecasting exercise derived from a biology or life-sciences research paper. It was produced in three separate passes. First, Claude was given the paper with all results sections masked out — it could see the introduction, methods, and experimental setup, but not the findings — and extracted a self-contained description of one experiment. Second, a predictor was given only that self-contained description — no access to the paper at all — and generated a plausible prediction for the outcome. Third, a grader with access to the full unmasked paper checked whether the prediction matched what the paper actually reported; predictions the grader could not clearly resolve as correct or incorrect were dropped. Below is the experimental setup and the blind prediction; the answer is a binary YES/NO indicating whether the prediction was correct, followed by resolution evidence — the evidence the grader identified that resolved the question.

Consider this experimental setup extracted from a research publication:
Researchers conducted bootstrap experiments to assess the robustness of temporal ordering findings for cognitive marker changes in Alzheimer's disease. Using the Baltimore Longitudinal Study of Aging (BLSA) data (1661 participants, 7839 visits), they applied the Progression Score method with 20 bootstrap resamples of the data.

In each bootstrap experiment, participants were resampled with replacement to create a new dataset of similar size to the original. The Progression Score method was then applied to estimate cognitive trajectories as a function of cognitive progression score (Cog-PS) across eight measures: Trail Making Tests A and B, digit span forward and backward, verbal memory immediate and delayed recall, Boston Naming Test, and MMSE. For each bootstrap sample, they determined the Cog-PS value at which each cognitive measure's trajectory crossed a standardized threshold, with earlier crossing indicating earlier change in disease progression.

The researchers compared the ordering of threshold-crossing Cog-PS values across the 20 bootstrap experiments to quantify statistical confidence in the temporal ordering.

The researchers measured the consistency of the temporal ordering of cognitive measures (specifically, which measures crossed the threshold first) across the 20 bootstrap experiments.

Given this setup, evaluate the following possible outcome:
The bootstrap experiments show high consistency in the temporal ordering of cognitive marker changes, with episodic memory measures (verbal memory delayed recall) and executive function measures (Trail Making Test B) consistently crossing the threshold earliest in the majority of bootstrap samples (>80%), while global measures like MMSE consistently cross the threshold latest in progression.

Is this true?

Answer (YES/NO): NO